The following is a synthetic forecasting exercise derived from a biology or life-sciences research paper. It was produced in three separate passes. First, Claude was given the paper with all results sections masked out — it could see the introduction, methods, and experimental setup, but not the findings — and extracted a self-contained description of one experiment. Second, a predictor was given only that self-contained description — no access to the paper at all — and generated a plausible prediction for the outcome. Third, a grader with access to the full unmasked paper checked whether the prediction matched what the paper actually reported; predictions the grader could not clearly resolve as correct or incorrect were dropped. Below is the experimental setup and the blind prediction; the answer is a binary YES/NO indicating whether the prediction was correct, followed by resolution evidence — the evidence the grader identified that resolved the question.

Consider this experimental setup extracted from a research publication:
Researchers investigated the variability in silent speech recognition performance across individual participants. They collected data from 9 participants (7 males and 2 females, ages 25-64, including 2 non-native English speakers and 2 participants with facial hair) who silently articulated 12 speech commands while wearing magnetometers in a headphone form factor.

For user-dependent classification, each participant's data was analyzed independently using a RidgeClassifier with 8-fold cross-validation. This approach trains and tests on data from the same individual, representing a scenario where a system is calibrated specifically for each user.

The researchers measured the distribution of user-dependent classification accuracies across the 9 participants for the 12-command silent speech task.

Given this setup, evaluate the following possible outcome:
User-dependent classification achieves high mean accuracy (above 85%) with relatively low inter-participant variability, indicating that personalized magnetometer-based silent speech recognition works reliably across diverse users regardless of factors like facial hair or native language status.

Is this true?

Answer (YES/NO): NO